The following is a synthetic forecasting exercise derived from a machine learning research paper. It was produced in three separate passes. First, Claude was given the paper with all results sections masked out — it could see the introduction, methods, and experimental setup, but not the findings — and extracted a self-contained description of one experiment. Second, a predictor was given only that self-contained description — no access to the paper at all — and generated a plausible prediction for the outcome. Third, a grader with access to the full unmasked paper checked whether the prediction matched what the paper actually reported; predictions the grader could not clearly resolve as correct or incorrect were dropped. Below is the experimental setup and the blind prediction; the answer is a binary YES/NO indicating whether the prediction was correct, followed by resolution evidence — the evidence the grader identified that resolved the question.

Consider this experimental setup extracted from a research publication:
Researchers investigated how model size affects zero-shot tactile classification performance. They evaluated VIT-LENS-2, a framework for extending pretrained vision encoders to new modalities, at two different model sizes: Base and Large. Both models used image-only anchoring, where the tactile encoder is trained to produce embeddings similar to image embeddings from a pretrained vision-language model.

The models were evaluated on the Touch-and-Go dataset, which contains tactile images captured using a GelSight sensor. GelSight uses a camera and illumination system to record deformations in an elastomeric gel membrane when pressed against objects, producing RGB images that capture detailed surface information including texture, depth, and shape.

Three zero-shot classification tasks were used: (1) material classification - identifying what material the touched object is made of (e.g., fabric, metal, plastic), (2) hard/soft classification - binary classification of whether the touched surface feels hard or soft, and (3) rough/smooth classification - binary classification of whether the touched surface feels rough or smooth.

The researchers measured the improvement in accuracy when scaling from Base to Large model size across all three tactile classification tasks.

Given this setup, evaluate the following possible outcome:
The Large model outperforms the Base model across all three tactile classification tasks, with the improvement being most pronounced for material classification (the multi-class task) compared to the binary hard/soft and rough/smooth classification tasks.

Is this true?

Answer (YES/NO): NO